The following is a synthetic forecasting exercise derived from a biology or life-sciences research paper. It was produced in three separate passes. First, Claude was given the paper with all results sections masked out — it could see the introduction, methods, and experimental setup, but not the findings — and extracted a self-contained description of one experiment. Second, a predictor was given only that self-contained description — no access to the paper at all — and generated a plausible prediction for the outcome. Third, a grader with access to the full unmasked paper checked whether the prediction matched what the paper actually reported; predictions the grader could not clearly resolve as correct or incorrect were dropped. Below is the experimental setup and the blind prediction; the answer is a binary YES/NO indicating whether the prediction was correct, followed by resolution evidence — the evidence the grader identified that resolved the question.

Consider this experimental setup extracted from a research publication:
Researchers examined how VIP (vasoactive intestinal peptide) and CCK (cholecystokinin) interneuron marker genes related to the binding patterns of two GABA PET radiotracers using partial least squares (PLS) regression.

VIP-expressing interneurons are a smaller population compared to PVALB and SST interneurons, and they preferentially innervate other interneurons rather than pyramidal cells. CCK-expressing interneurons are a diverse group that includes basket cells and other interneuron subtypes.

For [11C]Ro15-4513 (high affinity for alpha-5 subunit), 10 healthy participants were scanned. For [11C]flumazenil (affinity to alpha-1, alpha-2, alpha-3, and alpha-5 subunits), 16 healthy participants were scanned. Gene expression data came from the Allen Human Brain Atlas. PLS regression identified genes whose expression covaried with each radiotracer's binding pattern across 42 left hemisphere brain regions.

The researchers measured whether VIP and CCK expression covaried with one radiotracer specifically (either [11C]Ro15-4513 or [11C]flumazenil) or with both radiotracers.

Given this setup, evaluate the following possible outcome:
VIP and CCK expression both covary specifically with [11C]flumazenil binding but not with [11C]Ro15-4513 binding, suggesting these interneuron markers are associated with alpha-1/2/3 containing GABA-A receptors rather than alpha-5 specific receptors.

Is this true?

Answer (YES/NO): NO